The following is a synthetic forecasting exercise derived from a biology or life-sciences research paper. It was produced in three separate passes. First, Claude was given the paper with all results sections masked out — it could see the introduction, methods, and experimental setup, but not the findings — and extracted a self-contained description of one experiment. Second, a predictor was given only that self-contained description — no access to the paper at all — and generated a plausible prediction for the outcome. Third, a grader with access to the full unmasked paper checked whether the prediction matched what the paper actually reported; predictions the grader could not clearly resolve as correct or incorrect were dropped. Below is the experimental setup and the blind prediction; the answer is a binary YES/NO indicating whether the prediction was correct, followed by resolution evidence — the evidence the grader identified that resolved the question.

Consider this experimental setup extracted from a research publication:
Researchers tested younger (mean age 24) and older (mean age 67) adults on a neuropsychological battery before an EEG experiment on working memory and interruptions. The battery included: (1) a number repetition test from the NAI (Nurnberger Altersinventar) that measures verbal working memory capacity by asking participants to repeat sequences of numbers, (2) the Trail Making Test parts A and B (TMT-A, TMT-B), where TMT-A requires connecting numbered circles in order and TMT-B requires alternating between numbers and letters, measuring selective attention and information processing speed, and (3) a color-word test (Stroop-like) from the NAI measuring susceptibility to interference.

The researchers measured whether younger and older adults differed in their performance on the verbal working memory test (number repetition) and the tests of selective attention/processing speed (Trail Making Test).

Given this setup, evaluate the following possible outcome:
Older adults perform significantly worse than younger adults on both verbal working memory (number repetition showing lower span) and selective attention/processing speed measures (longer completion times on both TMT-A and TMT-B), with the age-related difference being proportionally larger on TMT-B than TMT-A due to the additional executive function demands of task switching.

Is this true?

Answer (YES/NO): NO